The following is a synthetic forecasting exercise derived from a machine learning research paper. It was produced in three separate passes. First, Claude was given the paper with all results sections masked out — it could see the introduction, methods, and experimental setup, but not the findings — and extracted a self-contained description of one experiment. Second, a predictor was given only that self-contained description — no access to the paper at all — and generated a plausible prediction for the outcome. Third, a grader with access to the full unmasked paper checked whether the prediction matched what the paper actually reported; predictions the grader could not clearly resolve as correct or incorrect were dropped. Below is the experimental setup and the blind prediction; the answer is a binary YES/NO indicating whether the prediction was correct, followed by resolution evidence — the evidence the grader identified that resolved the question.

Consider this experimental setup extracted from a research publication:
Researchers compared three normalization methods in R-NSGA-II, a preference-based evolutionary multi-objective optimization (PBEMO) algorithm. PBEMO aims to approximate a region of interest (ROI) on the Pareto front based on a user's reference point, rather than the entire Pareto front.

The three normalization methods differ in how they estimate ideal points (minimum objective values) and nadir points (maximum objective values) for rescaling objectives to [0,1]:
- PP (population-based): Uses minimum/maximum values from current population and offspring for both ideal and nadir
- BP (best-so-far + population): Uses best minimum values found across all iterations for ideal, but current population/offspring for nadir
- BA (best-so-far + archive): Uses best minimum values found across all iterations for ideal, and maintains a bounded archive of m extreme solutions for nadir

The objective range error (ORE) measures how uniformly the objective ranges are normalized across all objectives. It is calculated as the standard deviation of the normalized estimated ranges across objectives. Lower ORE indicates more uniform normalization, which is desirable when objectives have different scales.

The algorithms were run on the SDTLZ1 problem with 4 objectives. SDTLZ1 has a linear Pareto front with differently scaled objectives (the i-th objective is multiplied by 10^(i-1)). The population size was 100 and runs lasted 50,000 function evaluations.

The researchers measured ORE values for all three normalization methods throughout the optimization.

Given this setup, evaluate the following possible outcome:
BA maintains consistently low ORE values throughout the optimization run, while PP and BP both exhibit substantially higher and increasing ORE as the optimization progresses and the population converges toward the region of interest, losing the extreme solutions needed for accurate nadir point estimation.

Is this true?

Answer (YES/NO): NO